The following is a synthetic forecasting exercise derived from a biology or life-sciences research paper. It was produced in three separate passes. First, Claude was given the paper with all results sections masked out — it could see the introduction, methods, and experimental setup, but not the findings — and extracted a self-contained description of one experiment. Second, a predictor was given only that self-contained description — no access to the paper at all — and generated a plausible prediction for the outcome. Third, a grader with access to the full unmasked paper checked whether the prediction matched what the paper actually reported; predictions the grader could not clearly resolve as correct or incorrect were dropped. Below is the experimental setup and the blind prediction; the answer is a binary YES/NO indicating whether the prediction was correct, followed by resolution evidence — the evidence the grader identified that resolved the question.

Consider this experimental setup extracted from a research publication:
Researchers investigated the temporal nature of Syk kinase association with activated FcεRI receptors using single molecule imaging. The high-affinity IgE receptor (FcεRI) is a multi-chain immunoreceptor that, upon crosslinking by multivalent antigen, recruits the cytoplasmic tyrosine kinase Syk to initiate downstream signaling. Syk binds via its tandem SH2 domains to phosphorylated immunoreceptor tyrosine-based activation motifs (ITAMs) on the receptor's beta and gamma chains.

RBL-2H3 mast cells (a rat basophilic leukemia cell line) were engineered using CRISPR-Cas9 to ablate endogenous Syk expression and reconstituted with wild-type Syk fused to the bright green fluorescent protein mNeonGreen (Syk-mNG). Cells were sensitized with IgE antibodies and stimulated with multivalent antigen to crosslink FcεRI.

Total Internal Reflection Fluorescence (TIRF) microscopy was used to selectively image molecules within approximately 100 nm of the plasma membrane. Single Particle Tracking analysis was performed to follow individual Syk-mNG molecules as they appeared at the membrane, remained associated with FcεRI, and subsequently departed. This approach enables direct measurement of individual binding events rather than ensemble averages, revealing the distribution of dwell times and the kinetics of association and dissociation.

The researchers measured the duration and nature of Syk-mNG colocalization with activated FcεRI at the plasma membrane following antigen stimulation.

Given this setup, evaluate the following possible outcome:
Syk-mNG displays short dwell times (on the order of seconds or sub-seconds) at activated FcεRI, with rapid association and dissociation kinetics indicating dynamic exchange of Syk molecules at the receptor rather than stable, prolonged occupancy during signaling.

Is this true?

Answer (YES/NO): YES